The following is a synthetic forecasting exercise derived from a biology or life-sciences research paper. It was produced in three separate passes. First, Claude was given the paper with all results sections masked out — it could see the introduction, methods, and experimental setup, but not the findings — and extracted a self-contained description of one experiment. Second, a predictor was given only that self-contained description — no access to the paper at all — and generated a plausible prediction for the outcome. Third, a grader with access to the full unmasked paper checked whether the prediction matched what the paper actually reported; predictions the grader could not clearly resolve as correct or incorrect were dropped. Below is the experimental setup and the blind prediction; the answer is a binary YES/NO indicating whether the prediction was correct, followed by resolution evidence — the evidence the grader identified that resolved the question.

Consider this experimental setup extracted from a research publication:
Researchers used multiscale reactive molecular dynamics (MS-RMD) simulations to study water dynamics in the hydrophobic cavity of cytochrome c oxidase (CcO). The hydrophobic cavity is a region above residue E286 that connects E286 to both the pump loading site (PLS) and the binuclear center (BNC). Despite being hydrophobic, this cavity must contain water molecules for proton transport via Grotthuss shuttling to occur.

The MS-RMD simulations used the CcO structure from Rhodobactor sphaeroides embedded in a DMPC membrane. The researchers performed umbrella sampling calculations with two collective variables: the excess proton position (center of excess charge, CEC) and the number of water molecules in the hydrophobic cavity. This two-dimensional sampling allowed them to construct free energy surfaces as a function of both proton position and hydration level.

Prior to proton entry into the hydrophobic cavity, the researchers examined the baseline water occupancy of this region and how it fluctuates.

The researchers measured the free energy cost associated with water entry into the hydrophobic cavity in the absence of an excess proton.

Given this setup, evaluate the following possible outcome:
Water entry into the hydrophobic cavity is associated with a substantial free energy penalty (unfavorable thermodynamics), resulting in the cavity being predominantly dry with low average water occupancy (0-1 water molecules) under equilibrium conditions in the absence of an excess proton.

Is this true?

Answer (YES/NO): NO